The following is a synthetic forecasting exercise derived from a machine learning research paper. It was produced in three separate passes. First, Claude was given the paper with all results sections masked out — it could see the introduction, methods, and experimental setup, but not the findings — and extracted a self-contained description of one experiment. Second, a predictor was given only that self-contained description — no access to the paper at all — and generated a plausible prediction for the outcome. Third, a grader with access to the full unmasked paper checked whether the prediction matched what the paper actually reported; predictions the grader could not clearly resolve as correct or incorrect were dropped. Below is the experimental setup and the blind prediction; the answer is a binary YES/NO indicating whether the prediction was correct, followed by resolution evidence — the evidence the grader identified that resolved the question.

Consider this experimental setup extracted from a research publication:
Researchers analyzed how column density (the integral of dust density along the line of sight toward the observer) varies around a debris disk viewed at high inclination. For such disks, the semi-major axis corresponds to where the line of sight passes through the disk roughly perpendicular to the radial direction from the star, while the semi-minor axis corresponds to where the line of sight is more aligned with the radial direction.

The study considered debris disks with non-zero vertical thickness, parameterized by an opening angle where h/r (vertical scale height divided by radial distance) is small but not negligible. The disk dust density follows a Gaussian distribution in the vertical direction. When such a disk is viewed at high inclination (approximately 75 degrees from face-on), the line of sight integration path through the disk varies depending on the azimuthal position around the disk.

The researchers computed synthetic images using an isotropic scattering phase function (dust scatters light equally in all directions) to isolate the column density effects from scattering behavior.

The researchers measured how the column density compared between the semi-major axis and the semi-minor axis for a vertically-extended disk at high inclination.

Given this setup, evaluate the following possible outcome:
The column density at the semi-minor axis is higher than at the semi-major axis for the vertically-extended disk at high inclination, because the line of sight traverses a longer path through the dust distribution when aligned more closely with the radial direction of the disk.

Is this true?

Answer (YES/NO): NO